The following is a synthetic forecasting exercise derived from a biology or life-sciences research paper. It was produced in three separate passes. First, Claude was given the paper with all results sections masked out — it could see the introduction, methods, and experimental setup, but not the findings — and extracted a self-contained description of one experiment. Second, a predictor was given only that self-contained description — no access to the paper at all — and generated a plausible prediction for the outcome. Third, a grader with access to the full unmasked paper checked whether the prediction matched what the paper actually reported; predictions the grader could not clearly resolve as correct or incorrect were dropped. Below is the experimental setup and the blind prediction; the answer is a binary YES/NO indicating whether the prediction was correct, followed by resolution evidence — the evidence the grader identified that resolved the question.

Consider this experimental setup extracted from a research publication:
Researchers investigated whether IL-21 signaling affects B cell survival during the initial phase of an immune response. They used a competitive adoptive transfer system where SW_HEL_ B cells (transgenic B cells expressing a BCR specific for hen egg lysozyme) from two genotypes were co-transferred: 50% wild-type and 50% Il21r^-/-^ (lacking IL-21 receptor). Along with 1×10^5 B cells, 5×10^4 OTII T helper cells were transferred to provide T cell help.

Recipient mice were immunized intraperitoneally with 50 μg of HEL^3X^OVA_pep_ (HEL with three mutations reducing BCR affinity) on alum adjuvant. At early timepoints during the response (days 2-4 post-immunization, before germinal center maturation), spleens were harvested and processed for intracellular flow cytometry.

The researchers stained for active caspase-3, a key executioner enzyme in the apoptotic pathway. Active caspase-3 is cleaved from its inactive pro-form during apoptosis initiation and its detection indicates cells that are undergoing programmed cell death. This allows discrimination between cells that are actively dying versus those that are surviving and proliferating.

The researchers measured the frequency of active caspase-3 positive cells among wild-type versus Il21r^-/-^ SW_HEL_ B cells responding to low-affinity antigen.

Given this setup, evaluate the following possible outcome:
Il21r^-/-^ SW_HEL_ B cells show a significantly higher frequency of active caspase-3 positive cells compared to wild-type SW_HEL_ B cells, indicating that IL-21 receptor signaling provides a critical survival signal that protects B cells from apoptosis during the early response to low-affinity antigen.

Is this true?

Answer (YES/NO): NO